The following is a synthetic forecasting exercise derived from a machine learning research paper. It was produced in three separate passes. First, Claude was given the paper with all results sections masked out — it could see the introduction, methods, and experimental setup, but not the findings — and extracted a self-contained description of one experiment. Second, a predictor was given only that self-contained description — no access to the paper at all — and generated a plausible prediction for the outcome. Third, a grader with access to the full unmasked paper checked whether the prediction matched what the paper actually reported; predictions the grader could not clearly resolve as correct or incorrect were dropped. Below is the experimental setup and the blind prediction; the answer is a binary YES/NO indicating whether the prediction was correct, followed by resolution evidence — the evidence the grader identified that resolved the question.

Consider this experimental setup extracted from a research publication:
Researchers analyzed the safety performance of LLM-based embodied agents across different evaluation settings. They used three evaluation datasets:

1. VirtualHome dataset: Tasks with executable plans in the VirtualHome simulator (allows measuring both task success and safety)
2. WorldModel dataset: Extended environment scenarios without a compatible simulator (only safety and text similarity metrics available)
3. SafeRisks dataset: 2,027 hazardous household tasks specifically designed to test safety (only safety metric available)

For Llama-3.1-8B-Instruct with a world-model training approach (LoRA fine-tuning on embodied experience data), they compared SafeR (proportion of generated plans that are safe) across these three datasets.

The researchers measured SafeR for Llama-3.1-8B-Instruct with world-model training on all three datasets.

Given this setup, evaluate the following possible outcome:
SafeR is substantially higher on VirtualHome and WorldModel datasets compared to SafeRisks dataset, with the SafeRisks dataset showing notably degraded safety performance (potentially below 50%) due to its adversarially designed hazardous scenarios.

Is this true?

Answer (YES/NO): NO